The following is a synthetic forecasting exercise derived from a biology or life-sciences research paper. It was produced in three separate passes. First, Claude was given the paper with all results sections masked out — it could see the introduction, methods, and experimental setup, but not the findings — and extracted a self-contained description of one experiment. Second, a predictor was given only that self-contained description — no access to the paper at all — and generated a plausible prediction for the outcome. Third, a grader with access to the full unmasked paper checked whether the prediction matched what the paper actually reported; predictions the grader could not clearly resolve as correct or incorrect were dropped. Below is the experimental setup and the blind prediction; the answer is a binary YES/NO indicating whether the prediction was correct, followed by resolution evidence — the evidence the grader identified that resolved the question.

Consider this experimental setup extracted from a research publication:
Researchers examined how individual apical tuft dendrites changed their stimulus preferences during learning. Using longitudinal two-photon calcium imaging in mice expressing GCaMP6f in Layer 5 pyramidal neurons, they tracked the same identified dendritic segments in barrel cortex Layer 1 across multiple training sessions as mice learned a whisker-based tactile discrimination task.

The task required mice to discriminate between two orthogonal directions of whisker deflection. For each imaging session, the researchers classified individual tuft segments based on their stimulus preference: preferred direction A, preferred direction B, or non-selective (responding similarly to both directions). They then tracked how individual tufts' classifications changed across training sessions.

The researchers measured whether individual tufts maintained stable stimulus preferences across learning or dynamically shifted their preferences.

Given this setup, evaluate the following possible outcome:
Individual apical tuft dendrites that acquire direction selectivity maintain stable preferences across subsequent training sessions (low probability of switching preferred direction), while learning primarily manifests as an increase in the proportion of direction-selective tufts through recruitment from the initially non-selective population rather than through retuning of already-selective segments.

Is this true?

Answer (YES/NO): NO